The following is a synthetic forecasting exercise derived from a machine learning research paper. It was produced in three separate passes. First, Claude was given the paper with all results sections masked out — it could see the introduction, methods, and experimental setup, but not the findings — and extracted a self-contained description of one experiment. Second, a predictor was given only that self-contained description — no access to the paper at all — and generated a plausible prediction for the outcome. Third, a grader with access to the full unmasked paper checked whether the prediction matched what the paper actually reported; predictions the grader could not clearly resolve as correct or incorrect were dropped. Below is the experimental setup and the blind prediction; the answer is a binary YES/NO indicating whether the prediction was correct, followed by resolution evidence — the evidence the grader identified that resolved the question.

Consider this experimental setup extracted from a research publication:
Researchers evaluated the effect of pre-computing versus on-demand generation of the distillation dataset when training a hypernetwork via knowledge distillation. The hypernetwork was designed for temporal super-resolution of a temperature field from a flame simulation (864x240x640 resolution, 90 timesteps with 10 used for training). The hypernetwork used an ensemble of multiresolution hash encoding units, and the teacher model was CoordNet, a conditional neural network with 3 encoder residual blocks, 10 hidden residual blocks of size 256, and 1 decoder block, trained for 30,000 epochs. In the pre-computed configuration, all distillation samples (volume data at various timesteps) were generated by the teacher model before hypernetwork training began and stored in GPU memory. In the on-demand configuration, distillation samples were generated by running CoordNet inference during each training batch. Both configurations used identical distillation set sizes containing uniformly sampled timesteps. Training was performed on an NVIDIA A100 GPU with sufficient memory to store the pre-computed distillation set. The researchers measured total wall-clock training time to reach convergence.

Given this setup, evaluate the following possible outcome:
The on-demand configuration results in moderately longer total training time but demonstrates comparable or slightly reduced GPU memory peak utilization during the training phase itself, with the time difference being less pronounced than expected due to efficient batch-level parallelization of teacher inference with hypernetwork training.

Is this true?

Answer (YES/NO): NO